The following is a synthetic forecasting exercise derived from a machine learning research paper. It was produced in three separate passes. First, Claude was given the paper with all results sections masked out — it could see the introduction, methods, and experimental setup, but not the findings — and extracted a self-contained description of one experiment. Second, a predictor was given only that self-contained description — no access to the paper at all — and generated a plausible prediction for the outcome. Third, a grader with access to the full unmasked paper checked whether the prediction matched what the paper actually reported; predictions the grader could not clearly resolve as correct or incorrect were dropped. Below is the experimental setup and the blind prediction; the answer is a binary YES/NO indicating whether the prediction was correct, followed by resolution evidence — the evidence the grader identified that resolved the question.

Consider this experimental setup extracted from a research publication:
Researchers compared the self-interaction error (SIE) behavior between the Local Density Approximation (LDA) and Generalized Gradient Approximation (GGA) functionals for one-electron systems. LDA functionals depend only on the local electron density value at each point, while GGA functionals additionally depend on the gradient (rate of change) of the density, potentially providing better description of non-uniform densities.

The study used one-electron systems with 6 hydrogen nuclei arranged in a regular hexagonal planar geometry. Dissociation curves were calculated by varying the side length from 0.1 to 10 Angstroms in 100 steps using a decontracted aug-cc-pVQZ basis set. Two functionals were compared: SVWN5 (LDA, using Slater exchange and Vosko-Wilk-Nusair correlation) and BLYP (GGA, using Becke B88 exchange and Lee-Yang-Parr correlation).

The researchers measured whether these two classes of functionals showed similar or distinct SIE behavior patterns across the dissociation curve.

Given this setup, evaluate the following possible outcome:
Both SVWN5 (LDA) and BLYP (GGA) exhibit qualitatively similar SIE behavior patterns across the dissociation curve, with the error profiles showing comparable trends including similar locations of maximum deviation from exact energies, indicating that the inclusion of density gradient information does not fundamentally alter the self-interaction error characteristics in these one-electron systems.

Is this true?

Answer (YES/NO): NO